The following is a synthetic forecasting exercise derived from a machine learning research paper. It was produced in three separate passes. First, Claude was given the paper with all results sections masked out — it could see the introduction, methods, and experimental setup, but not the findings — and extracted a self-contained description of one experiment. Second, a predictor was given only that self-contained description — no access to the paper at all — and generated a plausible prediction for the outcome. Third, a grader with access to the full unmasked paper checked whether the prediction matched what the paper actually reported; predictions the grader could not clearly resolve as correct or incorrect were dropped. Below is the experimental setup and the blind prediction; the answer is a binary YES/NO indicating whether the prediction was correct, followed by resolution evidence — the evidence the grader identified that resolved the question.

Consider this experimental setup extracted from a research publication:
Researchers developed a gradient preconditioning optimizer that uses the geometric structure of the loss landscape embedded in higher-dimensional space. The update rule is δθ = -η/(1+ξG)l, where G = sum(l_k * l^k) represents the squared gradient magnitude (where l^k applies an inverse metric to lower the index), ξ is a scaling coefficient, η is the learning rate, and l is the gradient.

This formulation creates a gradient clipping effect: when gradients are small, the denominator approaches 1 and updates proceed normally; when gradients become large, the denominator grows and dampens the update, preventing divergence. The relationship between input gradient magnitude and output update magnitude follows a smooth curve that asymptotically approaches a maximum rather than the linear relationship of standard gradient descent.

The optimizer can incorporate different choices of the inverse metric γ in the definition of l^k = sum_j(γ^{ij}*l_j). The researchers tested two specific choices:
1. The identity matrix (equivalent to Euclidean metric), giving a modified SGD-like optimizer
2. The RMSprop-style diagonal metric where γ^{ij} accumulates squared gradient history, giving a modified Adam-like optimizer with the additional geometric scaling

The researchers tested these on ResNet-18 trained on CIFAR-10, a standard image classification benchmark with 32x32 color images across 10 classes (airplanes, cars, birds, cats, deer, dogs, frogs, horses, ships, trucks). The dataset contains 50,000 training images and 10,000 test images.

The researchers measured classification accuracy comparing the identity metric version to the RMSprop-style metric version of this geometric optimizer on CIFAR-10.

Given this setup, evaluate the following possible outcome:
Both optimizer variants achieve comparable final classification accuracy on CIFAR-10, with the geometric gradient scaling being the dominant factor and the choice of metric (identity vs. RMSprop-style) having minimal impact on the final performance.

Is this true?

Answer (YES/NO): NO